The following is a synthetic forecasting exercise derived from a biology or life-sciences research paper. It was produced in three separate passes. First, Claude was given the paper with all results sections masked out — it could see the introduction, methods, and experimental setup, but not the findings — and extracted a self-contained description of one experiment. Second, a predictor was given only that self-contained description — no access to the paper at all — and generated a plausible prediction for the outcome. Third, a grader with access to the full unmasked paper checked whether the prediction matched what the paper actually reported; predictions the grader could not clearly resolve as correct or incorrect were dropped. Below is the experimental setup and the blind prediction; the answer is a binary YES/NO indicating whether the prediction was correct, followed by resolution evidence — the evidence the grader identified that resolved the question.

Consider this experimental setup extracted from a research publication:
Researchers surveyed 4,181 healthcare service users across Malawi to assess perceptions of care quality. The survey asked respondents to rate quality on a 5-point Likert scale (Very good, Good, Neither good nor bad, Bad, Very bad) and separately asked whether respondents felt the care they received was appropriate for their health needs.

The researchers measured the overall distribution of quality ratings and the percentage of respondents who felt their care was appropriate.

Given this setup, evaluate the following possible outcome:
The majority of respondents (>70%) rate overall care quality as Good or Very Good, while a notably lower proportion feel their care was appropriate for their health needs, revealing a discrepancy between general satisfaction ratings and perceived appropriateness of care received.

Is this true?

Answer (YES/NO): NO